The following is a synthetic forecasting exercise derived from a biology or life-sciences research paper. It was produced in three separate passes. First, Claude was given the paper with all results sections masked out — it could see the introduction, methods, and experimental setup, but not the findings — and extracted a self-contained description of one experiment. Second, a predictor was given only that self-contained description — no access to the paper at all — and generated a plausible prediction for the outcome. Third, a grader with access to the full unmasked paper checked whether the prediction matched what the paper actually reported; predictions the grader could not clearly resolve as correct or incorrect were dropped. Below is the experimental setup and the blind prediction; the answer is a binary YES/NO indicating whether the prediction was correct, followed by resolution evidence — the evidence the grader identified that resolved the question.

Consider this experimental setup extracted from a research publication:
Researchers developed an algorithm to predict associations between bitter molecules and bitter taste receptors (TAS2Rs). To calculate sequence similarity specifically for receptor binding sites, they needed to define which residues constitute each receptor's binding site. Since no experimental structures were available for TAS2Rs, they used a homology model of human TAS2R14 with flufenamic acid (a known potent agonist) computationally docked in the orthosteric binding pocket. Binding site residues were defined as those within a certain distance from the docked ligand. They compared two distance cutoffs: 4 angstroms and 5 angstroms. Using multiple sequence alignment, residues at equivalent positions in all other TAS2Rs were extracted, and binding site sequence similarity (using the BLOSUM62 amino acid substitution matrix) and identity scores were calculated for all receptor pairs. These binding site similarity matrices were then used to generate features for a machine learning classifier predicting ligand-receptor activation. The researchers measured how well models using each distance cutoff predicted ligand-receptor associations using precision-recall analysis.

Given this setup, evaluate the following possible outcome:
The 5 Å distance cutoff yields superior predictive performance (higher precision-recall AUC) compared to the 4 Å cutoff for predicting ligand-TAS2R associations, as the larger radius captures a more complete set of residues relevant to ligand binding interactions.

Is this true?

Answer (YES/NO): YES